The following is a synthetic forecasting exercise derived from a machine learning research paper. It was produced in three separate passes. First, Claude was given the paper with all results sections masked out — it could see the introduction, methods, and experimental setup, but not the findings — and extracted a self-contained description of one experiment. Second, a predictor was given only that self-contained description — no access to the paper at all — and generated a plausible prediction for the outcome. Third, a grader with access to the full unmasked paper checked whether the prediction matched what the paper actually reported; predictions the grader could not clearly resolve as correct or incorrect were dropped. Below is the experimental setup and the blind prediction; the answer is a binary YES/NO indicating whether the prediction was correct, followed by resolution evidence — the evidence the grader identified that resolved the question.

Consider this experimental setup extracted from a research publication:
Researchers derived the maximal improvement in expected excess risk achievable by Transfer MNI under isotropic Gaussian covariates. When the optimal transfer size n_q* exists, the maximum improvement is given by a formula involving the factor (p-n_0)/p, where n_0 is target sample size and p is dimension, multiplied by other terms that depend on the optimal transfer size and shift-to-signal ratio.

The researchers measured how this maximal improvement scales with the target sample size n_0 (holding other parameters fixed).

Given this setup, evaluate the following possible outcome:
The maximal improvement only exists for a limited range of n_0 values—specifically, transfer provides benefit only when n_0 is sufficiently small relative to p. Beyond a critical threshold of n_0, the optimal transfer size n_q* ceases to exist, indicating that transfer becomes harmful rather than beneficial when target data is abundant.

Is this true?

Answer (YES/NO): NO